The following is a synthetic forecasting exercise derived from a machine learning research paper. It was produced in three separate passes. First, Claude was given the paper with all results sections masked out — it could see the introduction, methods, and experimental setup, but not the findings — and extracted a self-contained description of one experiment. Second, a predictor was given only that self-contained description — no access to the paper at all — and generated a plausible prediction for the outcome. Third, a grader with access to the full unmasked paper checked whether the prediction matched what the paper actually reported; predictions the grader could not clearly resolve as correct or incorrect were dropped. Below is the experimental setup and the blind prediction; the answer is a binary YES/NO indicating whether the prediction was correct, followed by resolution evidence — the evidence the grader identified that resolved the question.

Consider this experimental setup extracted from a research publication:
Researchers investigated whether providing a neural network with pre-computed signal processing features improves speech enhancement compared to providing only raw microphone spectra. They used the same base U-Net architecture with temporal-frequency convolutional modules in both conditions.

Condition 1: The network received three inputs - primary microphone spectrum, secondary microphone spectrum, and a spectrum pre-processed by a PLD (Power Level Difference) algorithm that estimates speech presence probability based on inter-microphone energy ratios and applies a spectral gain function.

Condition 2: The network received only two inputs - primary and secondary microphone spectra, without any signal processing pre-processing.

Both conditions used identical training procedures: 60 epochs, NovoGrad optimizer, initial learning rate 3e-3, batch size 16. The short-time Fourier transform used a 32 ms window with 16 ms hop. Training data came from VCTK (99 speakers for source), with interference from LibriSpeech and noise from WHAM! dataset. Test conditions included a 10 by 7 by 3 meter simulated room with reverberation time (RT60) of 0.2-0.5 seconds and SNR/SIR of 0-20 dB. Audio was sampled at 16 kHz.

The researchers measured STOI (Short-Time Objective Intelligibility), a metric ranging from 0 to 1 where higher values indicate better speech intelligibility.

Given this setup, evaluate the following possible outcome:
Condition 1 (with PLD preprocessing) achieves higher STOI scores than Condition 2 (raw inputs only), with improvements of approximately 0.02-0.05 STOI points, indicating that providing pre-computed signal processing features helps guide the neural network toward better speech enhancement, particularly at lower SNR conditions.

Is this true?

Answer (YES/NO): NO